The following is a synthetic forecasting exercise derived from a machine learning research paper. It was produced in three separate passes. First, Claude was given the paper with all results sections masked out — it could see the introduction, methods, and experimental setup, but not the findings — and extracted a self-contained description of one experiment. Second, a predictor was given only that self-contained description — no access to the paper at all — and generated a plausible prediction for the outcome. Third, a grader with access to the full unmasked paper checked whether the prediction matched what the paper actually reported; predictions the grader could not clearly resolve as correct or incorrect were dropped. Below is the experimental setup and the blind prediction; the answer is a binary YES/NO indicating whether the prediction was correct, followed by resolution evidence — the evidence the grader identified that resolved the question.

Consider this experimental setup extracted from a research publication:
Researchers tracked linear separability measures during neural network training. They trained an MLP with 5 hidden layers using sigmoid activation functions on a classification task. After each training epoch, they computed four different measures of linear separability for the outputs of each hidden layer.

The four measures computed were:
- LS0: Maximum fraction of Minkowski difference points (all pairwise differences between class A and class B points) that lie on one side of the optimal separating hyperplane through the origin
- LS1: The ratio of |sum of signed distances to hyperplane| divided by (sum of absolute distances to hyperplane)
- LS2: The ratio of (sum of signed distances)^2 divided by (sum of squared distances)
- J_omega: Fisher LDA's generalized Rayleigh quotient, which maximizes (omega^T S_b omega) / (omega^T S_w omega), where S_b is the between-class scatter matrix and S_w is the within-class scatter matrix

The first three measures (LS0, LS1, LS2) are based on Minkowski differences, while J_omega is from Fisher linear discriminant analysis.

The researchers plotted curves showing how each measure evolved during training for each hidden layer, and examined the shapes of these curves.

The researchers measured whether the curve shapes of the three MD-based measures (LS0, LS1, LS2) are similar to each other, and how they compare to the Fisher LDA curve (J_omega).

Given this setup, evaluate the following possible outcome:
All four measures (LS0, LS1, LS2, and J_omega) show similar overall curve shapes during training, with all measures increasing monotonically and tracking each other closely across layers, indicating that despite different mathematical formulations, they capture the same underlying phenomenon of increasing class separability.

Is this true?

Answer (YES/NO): NO